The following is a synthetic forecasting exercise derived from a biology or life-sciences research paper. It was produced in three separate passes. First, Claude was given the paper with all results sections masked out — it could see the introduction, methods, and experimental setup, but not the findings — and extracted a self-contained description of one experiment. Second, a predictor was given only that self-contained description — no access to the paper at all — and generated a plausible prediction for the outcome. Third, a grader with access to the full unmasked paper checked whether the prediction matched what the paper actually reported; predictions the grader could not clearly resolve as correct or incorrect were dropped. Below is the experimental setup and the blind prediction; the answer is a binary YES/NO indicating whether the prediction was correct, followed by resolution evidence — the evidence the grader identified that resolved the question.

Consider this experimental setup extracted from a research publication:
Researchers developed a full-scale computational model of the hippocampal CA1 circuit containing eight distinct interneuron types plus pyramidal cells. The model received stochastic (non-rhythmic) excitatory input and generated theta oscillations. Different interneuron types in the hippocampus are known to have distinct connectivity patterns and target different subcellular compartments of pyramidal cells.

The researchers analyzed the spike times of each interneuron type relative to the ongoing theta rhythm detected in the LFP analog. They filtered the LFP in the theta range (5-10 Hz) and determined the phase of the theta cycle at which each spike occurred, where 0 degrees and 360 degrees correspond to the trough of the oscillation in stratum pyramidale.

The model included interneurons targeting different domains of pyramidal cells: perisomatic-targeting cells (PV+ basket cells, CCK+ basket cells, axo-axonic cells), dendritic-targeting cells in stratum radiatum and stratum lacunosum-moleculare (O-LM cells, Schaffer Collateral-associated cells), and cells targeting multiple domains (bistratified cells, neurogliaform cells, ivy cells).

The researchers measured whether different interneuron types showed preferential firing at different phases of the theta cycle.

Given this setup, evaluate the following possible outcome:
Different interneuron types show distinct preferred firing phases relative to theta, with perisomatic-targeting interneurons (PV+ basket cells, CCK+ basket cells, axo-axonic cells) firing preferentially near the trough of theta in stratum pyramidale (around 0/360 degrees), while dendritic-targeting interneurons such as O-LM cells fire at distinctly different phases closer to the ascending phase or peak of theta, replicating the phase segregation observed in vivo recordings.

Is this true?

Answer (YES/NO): NO